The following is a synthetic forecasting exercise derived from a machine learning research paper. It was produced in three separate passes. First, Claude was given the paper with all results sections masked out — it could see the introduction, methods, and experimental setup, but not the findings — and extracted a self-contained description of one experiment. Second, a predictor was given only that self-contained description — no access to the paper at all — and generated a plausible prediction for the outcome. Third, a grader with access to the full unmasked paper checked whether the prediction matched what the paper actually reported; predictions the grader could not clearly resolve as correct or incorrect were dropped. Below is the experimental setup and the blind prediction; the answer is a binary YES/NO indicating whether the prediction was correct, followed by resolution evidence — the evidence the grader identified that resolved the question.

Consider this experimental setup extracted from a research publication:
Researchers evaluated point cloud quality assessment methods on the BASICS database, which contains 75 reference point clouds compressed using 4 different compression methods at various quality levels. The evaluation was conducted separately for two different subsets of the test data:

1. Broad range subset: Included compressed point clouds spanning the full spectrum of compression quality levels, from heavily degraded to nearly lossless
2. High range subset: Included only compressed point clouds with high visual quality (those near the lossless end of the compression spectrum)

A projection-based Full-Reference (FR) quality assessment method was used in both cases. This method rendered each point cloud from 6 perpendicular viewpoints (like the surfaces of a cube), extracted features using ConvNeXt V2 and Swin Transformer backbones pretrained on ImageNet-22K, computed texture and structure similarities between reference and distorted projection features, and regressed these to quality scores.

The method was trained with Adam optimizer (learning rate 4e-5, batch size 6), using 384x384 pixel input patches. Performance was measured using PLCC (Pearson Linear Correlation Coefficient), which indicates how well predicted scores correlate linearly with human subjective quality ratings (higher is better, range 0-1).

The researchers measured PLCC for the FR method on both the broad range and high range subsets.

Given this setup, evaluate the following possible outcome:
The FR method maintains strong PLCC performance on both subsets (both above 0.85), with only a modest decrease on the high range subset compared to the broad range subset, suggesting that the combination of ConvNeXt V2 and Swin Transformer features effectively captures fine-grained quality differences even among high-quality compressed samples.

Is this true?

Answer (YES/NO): NO